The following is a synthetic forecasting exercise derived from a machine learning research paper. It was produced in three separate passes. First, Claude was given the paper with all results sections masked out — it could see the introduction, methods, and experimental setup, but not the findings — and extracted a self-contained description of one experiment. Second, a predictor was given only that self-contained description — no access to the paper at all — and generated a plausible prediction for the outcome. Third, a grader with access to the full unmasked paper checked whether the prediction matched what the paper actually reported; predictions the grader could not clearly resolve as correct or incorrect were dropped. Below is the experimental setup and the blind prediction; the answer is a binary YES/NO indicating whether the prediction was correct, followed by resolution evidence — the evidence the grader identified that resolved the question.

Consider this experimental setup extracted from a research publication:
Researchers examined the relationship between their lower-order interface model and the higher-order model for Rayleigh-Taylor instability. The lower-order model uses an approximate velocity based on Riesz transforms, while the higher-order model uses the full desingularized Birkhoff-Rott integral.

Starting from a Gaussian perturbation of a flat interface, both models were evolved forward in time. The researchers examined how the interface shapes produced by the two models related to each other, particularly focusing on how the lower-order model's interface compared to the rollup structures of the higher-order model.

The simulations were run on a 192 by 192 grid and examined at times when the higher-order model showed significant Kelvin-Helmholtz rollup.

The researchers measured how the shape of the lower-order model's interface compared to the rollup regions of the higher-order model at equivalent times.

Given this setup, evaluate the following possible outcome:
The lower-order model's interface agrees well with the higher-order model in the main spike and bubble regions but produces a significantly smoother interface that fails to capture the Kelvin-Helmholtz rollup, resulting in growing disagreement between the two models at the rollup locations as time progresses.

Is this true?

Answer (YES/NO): NO